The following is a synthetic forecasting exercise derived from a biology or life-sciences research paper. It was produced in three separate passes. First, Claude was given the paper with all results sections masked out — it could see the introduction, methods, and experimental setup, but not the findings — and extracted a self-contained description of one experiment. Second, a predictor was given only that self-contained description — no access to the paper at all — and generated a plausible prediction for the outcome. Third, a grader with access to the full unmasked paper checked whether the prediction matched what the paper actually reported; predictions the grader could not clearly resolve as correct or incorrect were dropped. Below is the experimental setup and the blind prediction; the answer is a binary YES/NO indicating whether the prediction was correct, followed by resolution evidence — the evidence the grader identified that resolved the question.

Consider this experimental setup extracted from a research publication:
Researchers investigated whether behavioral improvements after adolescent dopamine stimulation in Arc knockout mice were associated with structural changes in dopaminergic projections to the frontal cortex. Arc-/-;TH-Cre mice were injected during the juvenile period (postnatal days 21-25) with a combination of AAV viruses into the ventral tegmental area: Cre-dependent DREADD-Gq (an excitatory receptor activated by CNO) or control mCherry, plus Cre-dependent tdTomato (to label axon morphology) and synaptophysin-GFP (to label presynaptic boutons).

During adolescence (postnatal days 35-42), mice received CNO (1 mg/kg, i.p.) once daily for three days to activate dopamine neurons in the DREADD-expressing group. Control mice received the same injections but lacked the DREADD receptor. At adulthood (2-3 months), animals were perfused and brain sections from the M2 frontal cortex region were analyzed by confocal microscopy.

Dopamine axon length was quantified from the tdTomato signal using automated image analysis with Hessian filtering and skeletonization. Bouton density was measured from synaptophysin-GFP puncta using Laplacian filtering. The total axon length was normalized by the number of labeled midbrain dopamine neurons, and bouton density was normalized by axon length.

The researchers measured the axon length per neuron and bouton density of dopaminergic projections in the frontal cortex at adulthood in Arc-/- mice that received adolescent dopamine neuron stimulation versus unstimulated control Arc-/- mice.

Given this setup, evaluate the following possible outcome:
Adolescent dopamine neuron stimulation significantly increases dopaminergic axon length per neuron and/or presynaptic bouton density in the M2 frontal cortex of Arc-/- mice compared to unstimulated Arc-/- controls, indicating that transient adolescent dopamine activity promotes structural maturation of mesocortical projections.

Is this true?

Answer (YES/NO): YES